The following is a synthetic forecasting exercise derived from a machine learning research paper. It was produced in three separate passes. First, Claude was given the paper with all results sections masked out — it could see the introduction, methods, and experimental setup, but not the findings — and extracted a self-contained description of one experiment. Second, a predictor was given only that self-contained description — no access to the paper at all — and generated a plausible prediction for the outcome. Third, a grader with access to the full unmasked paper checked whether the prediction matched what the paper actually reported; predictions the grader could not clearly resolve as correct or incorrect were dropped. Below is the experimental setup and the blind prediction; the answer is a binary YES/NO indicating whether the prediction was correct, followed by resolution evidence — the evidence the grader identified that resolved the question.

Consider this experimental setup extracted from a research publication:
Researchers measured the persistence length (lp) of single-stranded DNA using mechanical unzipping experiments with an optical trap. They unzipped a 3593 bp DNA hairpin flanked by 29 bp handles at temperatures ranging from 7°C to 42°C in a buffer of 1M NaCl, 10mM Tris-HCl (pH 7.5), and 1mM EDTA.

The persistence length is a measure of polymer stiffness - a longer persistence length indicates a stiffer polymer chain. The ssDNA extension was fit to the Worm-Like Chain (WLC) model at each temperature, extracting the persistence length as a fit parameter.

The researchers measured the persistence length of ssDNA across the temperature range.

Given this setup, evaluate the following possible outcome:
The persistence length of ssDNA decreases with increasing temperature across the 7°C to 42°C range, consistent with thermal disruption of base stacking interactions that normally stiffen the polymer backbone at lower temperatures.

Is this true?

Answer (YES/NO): NO